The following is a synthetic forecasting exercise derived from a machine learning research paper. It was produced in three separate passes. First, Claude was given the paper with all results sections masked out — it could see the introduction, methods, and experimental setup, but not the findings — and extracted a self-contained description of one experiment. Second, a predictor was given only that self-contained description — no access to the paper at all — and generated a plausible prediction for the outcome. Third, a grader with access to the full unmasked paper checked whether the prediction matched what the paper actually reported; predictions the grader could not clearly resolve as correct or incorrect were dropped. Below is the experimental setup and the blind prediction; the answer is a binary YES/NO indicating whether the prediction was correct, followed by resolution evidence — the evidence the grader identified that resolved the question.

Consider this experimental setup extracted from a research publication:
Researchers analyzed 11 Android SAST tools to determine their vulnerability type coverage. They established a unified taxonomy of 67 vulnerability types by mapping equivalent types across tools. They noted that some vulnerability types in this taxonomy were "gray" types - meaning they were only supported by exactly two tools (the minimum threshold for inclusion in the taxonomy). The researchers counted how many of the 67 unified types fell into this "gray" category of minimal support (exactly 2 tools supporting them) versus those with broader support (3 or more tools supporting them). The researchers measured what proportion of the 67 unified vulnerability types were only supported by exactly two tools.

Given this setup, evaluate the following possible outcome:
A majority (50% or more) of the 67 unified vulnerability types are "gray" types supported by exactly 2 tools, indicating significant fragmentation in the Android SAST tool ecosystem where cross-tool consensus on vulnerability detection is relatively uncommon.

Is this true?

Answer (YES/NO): NO